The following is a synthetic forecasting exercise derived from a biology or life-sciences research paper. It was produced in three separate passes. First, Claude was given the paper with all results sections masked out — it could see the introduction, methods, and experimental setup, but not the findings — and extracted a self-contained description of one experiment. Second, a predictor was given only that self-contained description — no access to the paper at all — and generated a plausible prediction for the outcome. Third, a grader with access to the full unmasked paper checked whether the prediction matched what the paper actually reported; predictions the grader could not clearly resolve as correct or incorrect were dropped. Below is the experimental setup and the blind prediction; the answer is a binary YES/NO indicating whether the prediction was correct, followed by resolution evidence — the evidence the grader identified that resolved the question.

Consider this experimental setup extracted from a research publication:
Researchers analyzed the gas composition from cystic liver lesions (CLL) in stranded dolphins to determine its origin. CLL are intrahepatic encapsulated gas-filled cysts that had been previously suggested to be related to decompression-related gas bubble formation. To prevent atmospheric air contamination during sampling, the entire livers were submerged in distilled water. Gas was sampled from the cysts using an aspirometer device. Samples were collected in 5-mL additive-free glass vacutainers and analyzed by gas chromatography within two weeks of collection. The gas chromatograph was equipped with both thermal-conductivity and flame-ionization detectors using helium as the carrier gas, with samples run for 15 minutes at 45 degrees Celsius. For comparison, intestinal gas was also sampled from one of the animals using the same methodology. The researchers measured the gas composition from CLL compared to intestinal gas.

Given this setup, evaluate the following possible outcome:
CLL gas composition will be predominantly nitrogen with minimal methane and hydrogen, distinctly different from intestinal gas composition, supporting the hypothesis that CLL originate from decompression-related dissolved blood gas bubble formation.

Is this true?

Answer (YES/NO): YES